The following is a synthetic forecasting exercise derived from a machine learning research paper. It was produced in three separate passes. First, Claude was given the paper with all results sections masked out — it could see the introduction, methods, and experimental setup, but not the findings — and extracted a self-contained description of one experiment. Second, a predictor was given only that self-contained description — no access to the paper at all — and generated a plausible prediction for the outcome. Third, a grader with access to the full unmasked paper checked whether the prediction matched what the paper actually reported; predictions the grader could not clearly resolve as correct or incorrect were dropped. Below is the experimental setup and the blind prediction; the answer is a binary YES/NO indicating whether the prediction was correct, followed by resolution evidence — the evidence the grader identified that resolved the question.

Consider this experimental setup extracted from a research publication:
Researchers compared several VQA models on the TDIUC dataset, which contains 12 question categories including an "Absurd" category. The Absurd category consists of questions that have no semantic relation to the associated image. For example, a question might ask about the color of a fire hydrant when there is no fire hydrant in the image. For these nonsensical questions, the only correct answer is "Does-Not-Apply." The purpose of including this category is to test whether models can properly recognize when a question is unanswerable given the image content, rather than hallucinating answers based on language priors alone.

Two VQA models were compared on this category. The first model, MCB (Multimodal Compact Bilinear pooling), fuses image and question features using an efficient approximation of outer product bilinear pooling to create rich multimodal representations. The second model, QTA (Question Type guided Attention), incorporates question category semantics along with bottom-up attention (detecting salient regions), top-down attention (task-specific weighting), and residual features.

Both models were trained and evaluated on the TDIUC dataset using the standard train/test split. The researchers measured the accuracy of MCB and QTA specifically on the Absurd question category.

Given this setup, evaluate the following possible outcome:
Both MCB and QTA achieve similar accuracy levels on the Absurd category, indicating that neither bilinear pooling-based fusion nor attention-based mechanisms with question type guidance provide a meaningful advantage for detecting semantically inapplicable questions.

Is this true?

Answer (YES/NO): NO